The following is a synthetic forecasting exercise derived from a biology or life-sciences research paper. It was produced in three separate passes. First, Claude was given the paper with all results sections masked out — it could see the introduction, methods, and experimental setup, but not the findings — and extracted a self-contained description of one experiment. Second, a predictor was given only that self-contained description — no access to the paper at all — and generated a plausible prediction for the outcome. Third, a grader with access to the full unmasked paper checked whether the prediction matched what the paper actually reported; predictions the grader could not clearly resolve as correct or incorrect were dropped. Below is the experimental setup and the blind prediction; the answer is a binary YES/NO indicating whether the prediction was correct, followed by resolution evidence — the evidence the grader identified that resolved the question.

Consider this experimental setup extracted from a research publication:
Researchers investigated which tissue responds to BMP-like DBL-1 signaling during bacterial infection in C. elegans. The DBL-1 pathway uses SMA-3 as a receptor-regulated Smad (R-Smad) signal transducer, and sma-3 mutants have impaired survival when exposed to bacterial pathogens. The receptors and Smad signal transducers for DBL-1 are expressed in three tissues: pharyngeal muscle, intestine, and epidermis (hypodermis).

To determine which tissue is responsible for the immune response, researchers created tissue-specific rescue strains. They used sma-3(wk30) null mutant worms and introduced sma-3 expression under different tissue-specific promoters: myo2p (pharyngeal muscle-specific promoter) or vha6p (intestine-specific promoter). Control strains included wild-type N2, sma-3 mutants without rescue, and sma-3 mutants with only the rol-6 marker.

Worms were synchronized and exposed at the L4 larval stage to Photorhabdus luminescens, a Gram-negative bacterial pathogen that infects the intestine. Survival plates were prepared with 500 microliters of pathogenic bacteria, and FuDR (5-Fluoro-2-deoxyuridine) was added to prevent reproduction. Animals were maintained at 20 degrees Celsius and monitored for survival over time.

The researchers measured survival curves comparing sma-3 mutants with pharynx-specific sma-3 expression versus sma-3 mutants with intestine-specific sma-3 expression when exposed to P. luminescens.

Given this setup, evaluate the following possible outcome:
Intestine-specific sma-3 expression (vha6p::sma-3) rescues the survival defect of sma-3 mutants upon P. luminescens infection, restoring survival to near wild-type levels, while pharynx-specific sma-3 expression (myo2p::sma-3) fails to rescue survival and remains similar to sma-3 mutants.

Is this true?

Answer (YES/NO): NO